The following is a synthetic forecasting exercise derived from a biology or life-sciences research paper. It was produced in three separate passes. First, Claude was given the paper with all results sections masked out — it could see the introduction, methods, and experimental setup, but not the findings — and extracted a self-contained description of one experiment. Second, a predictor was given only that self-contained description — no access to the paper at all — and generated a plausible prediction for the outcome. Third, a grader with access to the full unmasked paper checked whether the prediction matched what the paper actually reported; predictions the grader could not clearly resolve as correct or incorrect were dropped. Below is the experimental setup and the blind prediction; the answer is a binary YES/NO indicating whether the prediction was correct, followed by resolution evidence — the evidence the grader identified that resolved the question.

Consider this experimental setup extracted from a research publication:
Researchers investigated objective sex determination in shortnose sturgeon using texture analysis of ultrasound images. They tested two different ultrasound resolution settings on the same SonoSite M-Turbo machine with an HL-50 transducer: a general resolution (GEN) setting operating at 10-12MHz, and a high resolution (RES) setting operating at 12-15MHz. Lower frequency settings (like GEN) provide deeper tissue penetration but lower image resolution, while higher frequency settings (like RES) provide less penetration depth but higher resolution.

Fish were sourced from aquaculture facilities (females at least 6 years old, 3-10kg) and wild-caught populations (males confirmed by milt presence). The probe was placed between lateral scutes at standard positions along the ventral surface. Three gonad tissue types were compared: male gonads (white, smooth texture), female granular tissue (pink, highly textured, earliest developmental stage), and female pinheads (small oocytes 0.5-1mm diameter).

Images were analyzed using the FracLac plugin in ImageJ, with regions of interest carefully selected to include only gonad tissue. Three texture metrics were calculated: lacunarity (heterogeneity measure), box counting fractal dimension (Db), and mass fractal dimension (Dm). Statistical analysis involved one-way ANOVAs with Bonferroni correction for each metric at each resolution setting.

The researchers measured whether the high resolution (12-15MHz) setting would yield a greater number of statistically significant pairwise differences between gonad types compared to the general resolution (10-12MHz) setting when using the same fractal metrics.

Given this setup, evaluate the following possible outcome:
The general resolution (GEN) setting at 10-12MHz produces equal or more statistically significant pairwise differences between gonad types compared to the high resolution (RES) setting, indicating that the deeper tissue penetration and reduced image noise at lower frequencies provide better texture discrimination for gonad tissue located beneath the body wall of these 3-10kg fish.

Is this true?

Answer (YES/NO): YES